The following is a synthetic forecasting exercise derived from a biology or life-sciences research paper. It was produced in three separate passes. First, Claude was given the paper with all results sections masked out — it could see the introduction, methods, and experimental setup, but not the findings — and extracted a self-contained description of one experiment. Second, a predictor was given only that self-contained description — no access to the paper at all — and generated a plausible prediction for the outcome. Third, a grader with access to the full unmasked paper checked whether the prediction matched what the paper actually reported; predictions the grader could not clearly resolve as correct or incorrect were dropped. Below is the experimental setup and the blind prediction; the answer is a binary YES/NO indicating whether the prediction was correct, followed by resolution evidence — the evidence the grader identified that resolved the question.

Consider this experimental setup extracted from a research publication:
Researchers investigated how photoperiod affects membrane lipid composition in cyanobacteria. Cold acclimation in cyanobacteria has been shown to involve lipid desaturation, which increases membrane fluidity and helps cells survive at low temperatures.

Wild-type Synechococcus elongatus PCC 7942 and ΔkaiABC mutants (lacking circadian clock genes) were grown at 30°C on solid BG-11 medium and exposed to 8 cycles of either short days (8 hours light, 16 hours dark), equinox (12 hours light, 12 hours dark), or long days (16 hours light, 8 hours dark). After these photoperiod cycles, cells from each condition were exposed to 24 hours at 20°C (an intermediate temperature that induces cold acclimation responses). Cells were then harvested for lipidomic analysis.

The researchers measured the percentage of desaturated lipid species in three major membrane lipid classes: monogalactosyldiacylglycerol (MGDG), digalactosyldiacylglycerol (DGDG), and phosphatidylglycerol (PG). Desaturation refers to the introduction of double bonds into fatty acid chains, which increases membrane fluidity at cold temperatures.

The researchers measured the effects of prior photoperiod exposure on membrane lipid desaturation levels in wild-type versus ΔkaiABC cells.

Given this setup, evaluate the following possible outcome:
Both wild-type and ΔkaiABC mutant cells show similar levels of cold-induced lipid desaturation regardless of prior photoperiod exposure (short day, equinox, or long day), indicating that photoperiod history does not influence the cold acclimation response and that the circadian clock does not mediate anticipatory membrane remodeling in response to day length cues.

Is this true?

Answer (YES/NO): NO